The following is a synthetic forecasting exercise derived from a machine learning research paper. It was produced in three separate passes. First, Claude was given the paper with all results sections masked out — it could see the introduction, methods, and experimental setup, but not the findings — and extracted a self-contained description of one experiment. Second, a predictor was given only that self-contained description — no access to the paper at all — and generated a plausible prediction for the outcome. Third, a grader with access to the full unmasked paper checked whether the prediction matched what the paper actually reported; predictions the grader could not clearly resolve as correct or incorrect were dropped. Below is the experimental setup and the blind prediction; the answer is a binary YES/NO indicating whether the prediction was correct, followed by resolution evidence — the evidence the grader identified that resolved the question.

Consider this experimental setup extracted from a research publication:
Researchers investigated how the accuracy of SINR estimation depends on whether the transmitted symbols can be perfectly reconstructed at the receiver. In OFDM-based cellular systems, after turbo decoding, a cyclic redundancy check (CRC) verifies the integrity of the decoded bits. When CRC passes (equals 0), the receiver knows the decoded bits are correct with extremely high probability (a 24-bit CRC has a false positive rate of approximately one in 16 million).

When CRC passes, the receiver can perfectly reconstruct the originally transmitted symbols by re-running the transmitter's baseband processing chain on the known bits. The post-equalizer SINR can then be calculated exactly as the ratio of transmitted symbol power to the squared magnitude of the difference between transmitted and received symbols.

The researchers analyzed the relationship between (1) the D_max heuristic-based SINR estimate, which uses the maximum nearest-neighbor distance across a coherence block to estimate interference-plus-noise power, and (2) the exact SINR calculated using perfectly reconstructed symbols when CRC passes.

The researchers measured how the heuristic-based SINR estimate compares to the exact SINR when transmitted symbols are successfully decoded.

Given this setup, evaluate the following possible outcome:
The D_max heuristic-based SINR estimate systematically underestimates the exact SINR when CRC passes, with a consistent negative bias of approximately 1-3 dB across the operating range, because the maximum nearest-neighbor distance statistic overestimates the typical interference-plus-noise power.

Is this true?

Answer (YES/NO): NO